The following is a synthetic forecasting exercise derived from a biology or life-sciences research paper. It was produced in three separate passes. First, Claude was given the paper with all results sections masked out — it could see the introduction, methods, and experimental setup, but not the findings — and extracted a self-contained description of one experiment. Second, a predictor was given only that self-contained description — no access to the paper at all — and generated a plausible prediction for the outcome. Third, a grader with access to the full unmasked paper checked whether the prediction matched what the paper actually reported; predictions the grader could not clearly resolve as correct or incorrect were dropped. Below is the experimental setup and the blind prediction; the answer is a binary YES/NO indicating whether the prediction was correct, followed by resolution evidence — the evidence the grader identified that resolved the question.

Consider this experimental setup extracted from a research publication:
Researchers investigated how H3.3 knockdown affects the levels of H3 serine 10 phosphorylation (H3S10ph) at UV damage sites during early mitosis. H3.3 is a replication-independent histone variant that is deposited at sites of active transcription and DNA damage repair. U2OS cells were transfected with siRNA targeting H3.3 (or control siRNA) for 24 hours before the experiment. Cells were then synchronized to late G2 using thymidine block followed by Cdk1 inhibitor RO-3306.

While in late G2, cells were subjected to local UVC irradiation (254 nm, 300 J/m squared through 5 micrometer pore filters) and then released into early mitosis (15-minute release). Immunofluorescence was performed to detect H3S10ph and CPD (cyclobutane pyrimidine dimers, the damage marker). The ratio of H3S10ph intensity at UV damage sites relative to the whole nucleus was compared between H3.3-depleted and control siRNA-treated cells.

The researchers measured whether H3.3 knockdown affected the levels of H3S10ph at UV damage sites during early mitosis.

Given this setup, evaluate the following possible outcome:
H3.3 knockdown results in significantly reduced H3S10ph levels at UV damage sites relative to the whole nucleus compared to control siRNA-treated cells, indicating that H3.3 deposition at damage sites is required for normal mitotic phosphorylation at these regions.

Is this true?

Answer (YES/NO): NO